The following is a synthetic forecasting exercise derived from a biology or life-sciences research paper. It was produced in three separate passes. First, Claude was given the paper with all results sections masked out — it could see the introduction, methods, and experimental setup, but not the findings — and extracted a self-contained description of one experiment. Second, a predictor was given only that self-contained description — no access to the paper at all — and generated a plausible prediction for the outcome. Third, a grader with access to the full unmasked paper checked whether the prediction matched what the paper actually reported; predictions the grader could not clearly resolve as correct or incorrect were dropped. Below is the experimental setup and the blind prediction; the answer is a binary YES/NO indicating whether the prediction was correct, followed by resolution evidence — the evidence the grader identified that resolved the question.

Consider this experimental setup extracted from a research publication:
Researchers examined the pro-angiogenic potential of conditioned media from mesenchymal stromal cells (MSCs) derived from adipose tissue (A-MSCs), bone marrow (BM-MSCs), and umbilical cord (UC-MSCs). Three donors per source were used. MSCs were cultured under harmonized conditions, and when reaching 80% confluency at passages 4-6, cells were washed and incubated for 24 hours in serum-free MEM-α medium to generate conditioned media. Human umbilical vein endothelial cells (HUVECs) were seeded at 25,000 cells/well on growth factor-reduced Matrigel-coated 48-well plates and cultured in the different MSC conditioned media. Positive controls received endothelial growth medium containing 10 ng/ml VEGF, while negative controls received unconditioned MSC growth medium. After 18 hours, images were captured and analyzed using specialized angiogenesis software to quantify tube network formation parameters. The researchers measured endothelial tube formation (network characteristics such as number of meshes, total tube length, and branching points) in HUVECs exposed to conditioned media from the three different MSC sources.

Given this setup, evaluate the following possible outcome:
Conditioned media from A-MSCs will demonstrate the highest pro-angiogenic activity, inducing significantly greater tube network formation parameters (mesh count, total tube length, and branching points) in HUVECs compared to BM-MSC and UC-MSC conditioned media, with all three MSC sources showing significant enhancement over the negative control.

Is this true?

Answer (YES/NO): NO